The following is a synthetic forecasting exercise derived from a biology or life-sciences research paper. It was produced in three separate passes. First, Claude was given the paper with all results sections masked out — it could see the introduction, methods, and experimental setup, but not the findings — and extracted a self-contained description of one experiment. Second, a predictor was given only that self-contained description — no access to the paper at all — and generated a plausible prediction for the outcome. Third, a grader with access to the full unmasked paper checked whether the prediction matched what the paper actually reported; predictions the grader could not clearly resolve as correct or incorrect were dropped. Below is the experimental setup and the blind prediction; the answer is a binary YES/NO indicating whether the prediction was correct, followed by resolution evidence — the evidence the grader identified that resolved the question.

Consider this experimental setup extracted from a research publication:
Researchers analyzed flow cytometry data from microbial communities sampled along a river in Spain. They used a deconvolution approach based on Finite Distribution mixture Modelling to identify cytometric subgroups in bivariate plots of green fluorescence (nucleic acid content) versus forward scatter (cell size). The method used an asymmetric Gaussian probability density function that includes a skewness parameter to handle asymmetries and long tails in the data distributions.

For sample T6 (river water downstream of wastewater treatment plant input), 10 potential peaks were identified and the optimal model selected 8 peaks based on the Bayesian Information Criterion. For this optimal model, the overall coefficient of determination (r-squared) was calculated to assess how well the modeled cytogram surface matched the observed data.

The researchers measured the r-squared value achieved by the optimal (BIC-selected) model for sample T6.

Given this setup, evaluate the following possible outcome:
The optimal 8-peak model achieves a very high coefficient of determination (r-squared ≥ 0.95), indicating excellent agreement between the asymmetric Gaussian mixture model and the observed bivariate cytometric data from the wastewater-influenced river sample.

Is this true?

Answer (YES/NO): YES